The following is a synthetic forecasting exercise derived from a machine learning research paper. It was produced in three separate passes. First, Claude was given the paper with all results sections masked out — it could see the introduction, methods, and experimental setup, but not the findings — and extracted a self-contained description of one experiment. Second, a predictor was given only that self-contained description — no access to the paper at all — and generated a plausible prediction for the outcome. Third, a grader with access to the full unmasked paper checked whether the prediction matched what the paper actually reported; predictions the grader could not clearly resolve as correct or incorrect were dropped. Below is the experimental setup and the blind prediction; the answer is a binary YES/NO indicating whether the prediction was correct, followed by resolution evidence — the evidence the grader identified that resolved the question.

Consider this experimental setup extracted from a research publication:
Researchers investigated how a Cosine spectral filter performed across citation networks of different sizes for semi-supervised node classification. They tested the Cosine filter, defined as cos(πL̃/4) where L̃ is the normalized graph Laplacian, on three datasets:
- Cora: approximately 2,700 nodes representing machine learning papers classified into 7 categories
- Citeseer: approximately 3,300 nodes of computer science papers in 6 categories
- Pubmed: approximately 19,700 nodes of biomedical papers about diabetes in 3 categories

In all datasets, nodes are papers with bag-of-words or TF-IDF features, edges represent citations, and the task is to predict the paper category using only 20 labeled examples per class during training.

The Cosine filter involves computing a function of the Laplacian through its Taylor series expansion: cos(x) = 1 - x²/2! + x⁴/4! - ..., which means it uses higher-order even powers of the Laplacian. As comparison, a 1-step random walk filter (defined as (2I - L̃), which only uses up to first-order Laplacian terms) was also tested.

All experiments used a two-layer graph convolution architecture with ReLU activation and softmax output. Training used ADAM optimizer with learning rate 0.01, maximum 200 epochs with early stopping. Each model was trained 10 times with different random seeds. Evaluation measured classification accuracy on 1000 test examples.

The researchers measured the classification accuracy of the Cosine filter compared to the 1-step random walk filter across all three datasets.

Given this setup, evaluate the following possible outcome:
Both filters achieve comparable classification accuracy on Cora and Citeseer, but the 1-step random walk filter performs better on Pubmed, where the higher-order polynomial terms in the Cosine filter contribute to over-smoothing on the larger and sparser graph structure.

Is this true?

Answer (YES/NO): NO